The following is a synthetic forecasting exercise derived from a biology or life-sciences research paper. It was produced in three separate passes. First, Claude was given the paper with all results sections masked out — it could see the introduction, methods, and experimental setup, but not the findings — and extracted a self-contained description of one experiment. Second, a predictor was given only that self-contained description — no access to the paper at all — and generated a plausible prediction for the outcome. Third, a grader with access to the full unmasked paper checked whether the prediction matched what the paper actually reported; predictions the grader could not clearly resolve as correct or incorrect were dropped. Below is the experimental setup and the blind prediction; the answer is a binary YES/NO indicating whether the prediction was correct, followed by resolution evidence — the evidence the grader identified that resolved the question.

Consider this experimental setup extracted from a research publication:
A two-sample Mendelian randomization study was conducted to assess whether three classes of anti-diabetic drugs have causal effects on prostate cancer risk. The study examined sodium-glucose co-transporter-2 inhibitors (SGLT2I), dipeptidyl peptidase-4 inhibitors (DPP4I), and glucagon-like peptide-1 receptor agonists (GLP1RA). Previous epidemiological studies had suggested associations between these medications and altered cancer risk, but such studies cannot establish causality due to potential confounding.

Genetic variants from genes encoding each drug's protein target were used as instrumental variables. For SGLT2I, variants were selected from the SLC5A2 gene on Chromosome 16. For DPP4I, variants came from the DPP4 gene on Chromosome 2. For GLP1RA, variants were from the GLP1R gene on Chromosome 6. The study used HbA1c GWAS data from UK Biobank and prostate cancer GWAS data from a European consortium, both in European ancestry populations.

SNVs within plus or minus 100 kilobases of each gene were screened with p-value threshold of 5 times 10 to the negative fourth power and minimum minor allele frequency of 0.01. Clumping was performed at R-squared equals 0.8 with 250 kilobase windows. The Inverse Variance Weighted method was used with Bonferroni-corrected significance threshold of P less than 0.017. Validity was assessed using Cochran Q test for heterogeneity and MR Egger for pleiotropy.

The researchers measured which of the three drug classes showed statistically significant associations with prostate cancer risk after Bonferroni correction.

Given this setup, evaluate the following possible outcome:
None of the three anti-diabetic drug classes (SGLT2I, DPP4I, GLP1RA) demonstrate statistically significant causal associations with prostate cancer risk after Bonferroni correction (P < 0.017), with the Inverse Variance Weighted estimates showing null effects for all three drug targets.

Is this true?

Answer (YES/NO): NO